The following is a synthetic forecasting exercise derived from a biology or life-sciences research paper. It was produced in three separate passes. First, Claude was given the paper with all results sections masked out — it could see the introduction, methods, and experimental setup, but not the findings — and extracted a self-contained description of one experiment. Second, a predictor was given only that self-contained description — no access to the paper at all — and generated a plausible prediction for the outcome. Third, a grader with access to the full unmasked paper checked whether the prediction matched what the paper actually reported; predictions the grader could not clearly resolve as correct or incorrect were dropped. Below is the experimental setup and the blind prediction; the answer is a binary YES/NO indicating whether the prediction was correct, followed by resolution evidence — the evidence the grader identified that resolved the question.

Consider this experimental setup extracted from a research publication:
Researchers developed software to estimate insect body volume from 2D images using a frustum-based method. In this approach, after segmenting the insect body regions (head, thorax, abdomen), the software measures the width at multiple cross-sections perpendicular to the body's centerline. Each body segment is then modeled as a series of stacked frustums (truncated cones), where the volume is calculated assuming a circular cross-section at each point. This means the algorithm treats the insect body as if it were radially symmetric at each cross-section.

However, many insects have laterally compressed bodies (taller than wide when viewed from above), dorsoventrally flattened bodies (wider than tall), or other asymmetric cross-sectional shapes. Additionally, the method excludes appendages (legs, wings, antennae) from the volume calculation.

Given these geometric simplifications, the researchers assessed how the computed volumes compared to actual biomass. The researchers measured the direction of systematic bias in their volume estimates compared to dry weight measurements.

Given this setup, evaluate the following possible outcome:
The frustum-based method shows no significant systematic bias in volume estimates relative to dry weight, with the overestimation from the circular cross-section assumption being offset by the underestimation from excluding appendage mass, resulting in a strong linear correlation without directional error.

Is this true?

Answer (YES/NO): NO